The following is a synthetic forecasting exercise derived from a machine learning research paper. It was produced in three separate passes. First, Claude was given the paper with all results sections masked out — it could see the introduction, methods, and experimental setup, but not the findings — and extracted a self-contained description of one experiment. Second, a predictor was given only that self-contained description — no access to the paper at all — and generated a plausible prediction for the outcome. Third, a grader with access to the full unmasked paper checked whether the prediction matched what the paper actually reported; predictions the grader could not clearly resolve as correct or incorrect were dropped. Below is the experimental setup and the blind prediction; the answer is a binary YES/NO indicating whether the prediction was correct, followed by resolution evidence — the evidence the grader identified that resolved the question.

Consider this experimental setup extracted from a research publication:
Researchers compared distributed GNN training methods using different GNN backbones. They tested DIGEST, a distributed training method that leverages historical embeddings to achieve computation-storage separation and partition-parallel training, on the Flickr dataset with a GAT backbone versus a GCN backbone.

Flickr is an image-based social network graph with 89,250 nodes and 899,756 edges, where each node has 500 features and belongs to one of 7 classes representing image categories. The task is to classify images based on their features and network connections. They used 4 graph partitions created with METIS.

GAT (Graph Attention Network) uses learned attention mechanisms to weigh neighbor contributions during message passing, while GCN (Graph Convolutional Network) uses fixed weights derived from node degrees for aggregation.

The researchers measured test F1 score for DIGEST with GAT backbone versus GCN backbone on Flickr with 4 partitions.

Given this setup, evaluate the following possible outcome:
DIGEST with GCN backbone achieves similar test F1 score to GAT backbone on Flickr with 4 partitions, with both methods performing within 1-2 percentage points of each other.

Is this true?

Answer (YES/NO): YES